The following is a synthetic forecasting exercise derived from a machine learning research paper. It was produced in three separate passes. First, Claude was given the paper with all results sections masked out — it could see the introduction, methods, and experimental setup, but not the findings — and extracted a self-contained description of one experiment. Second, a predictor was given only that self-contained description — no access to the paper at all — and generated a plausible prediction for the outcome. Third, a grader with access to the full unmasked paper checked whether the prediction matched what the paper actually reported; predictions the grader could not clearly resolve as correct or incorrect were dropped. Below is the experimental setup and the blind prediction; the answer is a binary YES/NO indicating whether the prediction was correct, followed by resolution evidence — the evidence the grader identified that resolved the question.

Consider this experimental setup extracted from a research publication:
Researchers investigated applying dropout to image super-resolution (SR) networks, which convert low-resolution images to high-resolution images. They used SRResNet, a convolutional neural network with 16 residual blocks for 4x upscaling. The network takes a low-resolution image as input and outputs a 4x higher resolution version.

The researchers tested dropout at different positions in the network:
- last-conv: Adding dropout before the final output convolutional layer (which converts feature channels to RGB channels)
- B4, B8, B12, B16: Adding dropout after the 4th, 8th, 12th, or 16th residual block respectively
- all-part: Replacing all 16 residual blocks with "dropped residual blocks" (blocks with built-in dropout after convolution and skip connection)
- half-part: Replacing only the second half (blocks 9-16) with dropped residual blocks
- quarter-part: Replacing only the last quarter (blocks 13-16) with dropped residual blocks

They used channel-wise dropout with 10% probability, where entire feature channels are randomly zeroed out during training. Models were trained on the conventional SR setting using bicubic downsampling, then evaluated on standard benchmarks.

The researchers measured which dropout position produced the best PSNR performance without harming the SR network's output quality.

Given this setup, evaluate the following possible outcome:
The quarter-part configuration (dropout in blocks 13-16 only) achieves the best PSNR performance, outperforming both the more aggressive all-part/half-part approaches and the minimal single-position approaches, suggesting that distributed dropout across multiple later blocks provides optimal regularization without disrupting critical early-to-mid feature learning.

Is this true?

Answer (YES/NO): NO